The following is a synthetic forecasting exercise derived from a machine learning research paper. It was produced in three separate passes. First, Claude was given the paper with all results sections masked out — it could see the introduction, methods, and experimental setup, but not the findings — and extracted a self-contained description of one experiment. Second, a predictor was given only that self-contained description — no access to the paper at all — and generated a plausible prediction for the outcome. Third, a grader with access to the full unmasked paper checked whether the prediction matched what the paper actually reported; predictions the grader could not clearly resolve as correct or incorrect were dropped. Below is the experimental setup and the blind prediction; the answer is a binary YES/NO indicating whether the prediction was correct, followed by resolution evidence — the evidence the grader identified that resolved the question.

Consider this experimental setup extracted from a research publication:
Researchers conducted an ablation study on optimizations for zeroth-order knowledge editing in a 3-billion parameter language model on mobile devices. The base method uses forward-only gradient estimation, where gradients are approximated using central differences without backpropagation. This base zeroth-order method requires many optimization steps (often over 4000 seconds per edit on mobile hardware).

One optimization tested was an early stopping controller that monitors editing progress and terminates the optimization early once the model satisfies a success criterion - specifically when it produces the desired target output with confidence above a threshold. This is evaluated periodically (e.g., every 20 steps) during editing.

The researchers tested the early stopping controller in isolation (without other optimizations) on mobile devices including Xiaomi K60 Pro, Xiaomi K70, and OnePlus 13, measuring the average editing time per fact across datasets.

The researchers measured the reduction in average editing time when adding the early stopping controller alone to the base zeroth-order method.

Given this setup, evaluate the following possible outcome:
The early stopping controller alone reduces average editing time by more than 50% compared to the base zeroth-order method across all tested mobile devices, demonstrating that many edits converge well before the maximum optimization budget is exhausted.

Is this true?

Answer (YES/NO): NO